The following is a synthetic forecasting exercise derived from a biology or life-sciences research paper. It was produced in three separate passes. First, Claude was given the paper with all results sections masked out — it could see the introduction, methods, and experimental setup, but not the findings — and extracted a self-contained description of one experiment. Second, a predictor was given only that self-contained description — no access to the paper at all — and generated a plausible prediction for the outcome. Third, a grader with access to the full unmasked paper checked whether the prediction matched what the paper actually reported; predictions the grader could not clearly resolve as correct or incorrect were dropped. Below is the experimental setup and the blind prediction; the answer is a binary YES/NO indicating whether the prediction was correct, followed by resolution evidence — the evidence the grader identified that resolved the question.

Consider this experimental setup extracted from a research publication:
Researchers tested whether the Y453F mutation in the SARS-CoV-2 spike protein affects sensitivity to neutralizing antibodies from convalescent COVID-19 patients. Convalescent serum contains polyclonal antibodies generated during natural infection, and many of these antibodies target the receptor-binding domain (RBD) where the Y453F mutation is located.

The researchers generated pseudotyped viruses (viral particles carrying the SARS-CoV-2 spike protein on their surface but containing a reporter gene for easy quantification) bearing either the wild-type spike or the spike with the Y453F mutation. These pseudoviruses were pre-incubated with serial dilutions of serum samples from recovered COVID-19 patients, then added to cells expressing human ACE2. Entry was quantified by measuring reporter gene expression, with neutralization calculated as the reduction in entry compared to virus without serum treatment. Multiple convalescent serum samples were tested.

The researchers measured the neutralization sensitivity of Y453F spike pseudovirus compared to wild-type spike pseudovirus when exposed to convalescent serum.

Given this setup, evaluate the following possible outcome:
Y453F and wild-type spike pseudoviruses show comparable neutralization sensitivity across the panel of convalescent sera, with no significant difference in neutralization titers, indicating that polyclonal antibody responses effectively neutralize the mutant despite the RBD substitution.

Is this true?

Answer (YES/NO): NO